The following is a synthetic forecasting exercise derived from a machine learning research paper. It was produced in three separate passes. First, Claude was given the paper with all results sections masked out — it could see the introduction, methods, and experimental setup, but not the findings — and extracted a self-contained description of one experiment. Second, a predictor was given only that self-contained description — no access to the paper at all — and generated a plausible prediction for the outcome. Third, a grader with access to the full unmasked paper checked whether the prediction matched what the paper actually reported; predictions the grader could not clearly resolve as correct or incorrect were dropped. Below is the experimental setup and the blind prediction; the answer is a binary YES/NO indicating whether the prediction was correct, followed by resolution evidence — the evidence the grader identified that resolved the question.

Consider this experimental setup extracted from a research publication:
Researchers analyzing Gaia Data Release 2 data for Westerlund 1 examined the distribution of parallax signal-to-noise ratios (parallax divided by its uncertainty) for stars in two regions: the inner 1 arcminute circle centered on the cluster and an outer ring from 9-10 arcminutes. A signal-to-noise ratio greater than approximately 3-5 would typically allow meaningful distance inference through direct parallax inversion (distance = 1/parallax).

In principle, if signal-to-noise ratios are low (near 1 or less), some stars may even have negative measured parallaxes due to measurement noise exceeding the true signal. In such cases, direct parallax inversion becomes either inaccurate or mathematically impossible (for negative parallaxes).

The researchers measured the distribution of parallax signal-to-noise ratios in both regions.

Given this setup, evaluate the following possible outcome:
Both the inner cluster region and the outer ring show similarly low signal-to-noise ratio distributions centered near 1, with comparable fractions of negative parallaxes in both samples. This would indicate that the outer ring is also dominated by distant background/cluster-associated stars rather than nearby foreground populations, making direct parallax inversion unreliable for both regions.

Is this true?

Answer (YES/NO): NO